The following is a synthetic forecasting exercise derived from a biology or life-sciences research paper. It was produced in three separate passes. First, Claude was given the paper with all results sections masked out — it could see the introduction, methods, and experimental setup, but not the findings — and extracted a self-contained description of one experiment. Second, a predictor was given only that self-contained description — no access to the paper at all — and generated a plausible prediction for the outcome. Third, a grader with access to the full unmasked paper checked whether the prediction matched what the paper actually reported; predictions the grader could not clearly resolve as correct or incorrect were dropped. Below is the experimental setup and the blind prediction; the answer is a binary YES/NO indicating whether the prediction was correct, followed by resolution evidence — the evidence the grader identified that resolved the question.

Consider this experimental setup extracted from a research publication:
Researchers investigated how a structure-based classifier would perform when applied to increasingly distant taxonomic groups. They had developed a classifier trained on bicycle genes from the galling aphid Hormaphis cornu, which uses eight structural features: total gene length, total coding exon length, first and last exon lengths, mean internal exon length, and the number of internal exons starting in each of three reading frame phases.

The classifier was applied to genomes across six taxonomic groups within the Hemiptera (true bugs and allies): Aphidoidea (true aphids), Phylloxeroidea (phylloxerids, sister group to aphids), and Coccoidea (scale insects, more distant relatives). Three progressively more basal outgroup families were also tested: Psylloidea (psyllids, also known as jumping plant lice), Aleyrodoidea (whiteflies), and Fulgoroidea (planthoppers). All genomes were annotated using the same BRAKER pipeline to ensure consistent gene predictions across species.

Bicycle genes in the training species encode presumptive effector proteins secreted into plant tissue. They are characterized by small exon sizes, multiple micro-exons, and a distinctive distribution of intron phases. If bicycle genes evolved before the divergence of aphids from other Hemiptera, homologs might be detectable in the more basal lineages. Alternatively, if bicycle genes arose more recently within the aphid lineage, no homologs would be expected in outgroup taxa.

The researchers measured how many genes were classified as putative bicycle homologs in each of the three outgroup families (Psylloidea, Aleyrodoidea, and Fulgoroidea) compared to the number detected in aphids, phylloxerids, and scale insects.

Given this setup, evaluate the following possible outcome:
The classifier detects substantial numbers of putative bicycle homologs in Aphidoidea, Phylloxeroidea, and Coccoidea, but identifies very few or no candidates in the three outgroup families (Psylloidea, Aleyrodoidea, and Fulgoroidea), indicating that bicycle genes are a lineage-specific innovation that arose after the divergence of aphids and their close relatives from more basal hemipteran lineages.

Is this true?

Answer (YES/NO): YES